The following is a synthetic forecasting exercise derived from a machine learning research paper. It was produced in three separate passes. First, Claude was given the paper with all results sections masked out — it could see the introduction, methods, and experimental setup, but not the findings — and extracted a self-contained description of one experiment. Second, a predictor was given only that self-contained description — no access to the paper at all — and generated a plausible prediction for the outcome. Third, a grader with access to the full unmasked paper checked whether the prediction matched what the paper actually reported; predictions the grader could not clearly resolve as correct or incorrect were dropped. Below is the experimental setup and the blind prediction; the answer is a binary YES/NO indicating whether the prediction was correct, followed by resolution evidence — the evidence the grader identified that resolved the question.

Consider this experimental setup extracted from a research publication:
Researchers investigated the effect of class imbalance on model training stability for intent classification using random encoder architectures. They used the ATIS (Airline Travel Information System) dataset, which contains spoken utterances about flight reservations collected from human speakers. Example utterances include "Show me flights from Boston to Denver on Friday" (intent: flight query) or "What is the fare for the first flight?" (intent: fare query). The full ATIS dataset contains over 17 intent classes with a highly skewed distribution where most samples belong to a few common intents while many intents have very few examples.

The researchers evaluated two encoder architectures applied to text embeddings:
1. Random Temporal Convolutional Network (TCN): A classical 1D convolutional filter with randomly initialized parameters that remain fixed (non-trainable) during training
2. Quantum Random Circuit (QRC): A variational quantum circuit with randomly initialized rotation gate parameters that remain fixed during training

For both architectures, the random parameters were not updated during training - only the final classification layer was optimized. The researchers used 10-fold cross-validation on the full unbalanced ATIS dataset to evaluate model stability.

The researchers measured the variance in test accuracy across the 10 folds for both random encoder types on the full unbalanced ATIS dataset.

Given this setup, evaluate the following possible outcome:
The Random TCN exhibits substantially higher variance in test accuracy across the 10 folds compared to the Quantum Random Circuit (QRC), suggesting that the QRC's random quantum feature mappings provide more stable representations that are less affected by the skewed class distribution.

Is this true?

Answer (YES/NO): NO